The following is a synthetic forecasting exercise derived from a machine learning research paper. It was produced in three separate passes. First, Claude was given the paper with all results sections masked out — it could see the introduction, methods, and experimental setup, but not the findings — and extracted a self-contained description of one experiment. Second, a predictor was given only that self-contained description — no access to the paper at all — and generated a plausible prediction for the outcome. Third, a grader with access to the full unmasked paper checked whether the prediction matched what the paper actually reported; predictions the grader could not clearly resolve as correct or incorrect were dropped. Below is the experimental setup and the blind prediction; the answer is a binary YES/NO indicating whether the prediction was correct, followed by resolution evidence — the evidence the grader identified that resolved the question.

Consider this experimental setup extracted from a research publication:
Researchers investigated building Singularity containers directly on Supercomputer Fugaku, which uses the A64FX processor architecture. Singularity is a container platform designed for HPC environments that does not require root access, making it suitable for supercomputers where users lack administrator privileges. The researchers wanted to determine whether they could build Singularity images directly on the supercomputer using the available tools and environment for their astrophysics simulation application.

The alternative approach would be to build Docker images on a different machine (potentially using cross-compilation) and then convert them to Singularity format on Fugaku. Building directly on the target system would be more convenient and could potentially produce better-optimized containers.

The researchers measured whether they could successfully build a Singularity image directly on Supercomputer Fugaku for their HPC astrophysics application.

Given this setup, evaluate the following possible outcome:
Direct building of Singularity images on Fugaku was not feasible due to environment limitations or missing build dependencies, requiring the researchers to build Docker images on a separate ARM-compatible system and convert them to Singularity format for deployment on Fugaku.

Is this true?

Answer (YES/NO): NO